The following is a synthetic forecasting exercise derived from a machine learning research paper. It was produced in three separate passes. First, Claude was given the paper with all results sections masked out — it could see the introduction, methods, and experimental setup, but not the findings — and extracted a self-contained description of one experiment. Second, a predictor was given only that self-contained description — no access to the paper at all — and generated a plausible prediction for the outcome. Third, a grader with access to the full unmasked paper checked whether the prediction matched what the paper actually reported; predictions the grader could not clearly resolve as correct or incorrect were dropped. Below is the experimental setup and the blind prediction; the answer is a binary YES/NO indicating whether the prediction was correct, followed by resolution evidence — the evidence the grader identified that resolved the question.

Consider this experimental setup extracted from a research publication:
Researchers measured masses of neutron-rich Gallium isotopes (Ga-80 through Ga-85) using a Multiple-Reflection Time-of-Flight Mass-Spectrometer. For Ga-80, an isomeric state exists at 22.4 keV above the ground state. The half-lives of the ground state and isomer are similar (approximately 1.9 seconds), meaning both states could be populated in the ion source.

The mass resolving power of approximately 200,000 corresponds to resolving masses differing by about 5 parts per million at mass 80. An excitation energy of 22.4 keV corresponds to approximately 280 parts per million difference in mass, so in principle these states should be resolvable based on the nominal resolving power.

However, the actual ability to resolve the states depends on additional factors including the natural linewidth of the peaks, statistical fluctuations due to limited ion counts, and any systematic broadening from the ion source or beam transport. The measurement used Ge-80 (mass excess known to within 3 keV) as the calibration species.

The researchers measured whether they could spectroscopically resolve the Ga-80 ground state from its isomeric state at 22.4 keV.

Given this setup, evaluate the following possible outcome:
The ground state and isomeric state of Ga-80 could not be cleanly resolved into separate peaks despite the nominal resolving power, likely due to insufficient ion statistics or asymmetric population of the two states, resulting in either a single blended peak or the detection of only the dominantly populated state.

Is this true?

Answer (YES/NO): YES